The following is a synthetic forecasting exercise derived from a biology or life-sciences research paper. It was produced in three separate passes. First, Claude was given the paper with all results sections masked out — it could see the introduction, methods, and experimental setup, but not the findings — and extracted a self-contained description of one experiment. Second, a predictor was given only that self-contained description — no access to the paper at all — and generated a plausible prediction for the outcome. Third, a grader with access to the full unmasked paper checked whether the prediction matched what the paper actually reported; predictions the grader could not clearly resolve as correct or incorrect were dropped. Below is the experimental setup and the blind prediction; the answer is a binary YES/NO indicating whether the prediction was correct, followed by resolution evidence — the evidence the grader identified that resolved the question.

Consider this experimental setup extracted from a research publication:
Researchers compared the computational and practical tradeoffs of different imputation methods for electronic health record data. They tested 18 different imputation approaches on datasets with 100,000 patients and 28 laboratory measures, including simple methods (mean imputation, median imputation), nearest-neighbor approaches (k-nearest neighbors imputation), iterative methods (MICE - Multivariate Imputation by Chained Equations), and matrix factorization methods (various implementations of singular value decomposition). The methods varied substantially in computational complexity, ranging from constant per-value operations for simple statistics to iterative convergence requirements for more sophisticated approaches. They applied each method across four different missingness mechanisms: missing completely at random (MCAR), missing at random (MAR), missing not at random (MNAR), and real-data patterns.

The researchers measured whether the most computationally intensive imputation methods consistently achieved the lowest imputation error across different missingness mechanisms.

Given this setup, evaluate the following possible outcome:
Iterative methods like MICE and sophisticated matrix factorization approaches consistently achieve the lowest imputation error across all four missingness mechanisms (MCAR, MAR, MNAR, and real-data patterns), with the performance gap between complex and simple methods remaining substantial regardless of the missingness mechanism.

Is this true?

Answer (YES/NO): NO